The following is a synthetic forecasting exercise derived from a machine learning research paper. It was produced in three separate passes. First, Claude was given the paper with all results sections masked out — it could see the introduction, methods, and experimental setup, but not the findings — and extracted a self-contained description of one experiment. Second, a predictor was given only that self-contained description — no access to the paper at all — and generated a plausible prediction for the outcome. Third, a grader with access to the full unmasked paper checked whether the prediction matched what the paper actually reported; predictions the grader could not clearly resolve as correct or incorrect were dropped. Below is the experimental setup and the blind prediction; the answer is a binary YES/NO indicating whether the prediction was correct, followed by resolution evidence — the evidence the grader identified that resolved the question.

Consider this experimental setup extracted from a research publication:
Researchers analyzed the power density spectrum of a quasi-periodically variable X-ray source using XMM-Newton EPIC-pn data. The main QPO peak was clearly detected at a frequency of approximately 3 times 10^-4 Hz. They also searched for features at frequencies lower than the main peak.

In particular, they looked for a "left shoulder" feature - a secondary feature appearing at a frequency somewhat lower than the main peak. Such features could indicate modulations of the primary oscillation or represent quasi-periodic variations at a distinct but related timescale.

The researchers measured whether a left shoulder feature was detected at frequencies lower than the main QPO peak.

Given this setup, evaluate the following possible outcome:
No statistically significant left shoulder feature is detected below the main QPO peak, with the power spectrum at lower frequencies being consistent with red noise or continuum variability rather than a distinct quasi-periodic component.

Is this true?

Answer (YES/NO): NO